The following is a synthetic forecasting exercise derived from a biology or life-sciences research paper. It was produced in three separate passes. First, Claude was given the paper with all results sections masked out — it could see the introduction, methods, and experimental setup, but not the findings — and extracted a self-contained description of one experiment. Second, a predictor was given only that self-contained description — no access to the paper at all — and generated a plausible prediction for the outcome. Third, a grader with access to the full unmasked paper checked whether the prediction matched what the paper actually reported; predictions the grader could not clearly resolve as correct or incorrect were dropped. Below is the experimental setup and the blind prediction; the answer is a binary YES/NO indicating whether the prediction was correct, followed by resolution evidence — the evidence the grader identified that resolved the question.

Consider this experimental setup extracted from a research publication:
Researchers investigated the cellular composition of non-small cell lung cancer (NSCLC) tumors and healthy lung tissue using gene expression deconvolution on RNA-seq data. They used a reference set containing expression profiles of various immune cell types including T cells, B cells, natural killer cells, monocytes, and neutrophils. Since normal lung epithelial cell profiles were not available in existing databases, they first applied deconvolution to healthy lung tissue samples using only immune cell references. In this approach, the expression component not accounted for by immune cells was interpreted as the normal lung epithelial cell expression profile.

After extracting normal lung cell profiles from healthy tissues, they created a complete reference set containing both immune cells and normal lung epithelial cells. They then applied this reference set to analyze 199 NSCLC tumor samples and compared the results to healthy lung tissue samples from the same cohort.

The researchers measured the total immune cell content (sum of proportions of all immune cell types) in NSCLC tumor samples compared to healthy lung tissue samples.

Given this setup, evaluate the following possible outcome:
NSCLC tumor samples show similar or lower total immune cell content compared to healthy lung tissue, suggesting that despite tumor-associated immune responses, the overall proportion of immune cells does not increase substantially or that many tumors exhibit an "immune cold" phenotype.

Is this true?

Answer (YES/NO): NO